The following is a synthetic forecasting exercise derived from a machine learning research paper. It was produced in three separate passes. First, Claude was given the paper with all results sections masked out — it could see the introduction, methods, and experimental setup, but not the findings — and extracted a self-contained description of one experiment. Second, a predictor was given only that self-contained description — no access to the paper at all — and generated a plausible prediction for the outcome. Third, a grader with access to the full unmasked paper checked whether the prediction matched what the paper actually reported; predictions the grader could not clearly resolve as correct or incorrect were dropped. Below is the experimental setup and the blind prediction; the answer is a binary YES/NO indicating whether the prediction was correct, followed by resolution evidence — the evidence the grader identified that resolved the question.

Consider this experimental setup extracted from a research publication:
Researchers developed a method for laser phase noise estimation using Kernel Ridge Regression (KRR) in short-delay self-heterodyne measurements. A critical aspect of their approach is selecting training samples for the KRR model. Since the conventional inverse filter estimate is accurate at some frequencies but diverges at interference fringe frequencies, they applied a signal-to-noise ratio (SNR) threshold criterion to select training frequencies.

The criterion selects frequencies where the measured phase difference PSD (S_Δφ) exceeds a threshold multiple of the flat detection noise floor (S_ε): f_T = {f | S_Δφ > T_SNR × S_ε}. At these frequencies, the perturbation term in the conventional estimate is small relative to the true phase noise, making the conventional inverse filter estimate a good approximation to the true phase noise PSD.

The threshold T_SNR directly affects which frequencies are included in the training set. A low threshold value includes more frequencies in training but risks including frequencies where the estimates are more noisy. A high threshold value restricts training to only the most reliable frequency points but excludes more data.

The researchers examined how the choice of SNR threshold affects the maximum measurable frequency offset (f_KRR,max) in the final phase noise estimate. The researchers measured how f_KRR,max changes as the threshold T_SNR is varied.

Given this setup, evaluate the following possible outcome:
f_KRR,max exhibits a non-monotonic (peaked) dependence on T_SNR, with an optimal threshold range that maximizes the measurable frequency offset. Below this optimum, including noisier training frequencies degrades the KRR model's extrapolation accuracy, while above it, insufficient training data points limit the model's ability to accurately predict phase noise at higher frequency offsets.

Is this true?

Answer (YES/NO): NO